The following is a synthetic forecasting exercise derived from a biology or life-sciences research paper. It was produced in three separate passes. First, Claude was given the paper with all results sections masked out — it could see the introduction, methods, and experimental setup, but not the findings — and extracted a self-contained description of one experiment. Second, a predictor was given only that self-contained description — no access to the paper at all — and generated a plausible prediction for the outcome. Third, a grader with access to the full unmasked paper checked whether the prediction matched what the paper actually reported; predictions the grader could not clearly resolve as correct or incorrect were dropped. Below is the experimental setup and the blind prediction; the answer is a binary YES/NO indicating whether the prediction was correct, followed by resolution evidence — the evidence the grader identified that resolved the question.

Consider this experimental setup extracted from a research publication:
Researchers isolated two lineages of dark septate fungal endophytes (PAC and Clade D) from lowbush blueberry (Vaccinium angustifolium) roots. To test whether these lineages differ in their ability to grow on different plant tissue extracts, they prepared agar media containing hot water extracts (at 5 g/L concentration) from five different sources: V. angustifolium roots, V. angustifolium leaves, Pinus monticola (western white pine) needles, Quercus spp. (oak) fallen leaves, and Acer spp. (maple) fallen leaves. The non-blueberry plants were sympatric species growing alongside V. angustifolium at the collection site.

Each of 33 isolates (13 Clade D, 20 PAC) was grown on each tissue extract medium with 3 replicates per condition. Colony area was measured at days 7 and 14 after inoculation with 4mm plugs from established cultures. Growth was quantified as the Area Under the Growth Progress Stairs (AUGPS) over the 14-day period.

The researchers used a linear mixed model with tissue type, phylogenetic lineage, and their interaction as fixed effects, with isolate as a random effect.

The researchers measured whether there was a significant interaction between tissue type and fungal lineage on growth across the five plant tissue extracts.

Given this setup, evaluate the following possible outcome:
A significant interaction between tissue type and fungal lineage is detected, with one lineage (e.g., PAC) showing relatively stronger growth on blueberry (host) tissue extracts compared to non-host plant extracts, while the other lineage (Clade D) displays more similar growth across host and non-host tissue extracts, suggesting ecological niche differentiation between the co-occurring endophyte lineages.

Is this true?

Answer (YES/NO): NO